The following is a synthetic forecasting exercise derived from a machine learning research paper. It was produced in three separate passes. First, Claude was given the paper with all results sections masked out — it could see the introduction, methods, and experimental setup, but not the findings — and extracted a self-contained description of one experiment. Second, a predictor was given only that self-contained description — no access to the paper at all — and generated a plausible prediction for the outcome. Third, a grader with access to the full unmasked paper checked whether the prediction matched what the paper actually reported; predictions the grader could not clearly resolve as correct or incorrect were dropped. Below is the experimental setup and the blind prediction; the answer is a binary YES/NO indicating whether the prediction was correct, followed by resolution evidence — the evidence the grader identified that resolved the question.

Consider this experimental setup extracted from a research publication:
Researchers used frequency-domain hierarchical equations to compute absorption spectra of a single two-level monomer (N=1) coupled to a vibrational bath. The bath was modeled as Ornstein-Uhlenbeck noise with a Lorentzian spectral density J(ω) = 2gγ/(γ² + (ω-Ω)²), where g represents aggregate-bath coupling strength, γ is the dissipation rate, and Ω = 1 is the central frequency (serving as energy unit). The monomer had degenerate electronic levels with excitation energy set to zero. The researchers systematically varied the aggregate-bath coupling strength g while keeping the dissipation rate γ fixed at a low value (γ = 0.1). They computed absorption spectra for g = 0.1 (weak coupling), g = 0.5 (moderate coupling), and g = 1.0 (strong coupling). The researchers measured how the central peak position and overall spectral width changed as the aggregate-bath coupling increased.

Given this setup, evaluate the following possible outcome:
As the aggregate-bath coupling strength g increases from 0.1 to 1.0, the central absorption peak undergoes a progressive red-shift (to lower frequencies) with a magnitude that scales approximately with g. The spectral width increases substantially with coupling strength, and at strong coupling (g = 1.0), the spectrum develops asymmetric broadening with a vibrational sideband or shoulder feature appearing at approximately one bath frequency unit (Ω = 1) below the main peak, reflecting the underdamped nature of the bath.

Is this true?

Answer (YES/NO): NO